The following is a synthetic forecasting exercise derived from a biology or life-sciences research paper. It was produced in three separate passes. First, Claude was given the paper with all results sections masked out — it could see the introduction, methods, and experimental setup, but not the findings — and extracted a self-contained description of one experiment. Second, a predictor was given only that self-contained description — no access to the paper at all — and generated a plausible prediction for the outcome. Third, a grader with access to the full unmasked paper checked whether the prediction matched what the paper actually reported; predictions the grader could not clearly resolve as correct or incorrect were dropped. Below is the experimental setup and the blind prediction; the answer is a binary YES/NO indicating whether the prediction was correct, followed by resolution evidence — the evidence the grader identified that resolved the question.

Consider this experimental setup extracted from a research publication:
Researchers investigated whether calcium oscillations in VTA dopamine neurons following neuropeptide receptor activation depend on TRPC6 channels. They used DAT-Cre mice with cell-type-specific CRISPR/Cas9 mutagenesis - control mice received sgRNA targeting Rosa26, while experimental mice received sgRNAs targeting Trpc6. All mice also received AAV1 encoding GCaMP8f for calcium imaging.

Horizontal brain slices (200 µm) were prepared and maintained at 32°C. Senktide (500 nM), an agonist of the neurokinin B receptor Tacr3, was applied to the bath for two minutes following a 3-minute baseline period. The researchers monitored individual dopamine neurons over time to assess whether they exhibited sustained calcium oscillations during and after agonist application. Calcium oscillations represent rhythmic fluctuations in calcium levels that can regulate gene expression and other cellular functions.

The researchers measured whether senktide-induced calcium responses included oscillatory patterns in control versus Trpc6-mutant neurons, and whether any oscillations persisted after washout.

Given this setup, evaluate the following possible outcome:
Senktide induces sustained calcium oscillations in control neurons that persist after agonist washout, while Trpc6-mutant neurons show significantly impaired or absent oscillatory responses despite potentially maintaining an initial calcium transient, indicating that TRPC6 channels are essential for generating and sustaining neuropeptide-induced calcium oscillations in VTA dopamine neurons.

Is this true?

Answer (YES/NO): NO